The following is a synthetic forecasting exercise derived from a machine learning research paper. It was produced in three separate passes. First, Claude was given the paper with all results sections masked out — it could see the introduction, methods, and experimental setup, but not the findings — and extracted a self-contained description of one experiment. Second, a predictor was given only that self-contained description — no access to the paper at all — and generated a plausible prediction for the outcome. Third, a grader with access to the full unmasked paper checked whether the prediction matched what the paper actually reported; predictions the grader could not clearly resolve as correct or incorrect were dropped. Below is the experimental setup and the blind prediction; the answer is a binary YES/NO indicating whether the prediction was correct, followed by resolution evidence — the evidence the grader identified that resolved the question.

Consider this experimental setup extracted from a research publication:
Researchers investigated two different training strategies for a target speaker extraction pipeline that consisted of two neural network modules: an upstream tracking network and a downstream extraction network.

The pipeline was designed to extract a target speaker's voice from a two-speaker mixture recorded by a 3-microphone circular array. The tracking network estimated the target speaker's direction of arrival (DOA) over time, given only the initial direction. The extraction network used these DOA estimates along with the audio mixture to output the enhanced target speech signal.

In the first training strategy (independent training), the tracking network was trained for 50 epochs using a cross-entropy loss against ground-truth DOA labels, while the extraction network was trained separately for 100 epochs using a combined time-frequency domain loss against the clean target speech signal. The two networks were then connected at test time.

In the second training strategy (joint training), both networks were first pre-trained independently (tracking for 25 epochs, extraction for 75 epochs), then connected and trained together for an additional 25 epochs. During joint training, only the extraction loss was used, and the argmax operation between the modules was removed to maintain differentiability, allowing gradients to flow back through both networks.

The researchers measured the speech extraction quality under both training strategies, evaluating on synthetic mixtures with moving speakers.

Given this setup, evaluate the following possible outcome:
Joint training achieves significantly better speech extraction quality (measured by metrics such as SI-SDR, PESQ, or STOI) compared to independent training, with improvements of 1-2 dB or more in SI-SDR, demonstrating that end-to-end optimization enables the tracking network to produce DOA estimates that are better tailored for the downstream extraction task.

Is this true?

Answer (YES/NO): NO